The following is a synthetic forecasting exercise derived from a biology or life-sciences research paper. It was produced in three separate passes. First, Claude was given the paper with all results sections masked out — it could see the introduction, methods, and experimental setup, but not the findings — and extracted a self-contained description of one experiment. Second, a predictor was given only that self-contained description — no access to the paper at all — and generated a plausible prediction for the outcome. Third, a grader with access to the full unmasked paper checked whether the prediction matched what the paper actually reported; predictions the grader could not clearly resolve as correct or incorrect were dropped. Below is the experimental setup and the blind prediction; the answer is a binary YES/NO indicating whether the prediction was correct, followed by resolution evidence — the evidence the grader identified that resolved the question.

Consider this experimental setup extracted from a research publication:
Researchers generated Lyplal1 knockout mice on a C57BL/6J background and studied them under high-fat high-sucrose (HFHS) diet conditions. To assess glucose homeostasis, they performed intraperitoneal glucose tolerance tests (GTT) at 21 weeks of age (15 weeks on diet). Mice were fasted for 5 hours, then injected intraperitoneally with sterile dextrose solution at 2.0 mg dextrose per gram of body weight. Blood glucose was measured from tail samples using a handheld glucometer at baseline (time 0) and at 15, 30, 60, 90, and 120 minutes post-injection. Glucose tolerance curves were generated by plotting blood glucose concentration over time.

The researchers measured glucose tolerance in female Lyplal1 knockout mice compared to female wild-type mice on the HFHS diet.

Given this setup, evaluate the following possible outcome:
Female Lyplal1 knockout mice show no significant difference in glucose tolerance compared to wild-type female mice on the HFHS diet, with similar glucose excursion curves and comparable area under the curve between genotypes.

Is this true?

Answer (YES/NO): YES